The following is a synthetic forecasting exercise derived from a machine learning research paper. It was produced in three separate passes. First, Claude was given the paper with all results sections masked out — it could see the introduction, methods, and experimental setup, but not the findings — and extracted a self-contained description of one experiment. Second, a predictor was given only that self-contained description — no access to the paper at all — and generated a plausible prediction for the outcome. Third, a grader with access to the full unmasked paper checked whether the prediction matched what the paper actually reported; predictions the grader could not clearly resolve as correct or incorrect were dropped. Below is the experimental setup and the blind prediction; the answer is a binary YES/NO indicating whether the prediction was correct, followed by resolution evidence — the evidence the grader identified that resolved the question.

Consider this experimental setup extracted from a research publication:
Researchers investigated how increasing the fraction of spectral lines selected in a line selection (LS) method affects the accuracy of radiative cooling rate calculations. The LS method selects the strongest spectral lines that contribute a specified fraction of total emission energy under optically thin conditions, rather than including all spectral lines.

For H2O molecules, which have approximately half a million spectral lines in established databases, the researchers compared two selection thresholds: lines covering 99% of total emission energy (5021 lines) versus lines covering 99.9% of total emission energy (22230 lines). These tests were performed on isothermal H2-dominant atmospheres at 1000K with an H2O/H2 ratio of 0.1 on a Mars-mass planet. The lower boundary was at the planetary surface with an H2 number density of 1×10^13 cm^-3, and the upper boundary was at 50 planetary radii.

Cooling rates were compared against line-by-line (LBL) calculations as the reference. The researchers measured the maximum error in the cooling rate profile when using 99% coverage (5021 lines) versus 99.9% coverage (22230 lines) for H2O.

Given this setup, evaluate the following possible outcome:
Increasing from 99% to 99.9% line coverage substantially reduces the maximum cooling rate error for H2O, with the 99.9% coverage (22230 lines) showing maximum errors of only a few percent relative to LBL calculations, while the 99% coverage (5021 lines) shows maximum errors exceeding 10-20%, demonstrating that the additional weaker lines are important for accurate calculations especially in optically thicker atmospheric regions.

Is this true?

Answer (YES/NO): NO